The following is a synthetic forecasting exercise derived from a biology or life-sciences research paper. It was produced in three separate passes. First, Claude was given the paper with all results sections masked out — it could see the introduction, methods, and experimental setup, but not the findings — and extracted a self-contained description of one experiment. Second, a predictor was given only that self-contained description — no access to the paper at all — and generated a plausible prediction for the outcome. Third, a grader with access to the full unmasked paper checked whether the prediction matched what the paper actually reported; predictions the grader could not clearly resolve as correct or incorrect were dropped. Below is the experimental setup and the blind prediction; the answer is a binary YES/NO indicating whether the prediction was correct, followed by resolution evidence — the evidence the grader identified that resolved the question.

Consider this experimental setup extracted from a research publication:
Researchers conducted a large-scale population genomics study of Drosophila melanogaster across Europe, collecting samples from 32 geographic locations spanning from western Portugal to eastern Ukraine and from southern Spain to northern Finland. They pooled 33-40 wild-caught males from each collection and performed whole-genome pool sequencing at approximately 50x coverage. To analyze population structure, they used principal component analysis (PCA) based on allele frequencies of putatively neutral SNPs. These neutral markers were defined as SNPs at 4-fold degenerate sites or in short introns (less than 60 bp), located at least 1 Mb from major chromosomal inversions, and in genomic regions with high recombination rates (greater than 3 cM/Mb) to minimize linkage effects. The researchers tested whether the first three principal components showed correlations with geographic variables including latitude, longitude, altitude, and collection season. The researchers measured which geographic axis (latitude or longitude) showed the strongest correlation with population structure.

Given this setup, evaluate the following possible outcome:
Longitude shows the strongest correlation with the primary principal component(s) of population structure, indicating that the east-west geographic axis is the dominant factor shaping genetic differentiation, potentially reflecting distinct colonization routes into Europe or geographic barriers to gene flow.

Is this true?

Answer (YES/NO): YES